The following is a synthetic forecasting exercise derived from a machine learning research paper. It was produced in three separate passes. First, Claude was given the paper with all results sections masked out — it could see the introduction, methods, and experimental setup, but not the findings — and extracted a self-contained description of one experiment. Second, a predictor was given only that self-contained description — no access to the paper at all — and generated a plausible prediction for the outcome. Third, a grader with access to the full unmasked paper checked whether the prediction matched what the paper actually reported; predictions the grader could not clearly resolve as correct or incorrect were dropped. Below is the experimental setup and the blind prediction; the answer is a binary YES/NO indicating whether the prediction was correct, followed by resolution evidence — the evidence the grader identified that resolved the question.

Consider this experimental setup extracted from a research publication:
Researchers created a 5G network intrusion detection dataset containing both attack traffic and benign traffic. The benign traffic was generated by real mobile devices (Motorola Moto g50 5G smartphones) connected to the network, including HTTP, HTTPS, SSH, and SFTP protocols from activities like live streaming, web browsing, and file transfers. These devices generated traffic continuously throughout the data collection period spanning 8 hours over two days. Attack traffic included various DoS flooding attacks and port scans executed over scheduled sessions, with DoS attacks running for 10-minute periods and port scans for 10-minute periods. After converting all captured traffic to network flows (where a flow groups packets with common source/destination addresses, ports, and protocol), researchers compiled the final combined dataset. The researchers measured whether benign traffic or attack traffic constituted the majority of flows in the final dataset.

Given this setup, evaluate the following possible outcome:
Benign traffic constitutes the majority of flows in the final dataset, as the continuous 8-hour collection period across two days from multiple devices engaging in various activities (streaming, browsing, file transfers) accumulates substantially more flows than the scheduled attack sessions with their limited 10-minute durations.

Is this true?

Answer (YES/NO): NO